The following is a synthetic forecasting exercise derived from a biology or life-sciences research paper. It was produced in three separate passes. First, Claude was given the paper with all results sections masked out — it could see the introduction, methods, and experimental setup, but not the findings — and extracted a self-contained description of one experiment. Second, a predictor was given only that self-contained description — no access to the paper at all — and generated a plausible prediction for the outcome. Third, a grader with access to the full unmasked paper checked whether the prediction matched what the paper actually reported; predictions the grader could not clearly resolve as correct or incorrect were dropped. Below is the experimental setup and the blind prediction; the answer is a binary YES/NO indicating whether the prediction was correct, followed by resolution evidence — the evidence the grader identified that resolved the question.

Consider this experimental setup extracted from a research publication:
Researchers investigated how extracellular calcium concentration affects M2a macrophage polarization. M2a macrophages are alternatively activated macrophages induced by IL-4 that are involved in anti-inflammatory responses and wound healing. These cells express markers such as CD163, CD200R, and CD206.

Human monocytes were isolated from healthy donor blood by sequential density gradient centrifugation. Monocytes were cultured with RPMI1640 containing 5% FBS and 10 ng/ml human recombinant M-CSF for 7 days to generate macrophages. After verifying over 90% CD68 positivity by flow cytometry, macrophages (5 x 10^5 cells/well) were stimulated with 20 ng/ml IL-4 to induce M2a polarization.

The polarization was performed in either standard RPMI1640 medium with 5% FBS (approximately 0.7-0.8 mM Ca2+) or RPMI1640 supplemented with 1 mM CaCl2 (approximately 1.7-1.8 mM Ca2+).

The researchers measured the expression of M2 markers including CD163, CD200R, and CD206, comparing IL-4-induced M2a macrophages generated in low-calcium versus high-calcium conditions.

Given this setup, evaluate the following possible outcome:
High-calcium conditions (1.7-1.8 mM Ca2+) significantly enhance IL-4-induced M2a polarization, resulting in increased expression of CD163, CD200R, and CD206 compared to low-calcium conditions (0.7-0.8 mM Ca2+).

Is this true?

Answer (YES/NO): NO